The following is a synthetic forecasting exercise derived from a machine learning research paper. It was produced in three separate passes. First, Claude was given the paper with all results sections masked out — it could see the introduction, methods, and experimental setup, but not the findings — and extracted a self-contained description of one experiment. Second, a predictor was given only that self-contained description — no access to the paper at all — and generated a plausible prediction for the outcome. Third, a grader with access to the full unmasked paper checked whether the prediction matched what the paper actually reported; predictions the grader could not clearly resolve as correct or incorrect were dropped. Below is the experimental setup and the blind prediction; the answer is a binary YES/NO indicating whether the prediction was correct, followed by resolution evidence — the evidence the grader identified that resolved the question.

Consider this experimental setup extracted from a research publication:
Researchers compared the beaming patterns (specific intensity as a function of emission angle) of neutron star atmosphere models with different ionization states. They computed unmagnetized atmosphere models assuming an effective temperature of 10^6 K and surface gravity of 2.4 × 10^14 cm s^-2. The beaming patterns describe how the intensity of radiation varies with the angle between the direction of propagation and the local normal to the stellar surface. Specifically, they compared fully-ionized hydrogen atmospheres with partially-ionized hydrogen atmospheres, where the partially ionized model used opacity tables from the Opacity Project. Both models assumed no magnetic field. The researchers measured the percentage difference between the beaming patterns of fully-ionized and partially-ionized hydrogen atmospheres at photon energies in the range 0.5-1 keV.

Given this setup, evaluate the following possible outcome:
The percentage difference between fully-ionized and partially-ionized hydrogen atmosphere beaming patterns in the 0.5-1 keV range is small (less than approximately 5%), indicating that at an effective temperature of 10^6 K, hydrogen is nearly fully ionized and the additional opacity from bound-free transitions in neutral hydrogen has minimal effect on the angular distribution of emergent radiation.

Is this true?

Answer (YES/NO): YES